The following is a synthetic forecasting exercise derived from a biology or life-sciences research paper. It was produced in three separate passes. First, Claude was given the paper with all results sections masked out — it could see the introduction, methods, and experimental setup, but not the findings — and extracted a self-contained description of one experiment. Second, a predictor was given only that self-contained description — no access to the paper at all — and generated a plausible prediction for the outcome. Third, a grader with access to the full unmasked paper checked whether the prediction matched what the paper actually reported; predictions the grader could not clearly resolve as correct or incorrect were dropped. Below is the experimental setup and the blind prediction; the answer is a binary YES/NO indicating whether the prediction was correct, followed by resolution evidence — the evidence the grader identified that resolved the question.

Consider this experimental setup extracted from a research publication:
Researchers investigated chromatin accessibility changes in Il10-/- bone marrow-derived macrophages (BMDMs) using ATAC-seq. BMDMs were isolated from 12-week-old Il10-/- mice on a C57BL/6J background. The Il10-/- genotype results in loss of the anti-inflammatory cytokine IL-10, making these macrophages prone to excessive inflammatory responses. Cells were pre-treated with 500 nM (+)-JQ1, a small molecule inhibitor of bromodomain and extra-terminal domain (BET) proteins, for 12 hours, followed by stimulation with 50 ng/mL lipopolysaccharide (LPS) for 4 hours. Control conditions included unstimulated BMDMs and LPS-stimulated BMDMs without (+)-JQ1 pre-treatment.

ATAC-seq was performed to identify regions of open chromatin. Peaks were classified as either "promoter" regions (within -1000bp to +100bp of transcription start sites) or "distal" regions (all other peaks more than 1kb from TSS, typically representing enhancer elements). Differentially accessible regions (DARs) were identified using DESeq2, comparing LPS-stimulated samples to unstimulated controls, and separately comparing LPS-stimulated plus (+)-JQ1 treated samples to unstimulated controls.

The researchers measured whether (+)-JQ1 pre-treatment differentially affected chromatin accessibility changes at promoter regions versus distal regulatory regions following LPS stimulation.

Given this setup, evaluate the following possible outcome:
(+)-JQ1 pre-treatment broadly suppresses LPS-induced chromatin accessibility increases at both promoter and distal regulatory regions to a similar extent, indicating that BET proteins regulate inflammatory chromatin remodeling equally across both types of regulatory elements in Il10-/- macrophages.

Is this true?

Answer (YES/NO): NO